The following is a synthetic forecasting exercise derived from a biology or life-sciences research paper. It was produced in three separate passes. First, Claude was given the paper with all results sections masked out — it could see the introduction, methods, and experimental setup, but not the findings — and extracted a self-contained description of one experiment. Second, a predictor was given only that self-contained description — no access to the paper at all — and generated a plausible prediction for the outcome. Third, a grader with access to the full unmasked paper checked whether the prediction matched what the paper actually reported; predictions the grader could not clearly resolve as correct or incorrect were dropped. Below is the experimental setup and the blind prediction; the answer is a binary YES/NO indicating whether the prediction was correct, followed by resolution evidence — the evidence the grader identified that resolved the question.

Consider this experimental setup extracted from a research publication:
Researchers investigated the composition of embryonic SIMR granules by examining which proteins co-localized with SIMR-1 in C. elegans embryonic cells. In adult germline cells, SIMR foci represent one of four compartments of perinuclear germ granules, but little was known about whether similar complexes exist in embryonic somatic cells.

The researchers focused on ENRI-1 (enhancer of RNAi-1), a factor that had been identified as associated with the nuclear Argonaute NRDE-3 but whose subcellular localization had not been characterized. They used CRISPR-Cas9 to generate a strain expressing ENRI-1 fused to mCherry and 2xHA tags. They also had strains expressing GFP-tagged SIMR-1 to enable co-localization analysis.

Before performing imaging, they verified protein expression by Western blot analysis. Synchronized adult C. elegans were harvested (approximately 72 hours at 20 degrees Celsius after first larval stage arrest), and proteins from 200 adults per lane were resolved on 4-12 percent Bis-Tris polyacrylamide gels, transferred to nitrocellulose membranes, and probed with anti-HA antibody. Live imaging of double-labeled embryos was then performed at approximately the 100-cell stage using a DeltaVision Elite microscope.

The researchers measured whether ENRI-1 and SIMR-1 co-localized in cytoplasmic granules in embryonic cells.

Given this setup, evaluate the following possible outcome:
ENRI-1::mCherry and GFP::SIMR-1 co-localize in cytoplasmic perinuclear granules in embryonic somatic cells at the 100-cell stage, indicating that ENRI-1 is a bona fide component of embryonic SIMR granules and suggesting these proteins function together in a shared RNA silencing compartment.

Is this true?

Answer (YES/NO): NO